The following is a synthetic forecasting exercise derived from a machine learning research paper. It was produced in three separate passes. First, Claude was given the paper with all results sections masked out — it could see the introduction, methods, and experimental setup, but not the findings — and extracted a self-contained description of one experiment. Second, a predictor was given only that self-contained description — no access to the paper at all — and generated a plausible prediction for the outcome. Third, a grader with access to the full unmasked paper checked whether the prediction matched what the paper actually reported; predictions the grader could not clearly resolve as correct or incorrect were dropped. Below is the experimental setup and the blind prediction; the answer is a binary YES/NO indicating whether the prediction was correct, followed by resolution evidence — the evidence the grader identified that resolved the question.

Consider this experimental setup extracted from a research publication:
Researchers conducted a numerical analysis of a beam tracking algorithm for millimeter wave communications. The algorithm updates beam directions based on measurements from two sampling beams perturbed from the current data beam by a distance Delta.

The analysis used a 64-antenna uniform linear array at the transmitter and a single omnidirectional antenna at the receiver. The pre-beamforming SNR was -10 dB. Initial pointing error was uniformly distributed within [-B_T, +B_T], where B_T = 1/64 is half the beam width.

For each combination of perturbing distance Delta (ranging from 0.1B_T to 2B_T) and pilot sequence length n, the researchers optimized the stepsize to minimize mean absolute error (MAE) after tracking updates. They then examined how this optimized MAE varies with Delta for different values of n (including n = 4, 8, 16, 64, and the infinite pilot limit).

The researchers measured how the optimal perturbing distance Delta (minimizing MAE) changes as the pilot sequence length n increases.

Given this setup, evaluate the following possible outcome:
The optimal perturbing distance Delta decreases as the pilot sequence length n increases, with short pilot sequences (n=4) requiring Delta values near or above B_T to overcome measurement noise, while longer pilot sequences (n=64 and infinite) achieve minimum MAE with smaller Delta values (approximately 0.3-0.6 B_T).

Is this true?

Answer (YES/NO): NO